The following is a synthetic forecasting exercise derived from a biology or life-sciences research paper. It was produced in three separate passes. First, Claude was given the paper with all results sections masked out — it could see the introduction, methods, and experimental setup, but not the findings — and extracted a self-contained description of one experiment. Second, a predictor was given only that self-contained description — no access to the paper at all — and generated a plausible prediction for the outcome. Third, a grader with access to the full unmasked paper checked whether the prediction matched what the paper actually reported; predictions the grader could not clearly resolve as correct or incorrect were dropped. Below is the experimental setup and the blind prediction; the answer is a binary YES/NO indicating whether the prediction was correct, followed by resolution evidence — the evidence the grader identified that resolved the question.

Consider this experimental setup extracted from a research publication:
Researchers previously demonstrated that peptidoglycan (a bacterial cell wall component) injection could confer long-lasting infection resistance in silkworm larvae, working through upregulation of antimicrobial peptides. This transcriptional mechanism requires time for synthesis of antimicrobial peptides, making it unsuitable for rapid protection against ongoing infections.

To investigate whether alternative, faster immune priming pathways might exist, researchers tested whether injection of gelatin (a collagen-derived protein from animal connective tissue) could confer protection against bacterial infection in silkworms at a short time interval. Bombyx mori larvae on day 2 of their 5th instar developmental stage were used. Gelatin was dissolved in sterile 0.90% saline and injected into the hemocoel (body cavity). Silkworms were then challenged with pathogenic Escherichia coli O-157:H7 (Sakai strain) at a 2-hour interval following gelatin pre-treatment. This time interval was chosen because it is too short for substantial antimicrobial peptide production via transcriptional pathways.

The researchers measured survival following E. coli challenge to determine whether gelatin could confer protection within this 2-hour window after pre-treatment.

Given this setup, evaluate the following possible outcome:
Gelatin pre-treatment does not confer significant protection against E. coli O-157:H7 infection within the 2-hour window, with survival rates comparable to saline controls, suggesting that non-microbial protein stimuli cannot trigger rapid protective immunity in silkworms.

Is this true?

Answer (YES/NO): NO